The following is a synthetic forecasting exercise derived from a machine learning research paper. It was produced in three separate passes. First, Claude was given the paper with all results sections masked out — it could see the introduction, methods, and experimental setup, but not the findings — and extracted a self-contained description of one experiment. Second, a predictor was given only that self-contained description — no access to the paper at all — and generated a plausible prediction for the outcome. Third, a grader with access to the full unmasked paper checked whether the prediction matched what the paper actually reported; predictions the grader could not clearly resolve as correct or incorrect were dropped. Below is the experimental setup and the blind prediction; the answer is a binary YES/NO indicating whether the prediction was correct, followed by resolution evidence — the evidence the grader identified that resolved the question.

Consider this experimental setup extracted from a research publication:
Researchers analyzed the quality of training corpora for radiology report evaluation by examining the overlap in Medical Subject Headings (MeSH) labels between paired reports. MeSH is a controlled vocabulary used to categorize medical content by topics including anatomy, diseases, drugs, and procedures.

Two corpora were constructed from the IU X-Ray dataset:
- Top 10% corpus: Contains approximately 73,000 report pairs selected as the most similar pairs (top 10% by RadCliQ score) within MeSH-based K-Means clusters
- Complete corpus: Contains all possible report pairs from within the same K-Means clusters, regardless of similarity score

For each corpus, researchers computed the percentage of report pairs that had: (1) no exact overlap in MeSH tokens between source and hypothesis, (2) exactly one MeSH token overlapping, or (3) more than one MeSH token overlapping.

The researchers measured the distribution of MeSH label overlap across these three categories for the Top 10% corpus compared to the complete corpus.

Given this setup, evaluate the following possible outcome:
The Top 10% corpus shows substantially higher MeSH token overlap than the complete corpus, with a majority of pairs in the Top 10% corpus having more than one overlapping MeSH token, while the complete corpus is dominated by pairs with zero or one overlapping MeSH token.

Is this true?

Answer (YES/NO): NO